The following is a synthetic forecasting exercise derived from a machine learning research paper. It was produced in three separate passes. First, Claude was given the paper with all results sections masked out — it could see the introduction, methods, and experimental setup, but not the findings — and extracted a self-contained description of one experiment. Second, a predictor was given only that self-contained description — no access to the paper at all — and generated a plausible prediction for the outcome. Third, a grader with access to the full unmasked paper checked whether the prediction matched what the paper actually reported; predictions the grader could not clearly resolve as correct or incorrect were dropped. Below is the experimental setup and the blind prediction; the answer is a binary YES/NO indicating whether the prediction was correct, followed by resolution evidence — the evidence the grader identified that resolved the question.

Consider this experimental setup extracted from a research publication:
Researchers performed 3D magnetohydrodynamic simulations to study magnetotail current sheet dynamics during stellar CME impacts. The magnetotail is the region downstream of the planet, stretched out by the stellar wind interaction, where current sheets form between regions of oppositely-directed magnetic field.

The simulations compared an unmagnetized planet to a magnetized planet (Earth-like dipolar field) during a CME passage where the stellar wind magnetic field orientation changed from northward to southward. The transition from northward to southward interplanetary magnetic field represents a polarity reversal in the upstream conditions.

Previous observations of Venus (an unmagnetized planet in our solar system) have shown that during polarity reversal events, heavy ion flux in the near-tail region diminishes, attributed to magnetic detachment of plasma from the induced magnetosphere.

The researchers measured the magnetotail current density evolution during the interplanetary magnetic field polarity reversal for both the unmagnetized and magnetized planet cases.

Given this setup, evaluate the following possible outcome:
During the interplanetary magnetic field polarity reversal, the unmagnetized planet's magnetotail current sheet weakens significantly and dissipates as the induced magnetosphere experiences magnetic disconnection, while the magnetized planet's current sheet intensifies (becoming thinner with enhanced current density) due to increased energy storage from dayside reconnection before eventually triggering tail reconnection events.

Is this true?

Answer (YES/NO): NO